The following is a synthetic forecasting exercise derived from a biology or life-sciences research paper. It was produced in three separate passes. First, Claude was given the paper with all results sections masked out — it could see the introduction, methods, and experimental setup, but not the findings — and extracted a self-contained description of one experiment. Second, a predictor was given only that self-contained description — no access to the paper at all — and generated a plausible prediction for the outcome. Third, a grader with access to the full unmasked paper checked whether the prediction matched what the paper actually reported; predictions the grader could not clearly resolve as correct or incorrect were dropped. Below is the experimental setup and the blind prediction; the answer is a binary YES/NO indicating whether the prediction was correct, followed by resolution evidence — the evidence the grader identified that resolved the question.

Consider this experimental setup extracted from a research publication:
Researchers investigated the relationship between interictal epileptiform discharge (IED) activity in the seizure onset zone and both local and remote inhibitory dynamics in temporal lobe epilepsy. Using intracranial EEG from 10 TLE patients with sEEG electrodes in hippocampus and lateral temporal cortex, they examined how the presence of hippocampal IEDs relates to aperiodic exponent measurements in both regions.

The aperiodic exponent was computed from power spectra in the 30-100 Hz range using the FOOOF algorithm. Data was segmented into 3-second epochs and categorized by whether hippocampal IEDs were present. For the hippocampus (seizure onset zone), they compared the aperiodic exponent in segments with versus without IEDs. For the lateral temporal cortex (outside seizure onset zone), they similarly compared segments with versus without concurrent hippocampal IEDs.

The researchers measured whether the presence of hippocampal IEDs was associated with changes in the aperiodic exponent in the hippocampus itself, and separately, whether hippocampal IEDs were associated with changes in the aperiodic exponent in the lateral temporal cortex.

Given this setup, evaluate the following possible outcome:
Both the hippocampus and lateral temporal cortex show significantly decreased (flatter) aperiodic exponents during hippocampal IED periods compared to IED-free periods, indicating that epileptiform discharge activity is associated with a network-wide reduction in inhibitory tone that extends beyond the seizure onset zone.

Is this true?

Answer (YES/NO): NO